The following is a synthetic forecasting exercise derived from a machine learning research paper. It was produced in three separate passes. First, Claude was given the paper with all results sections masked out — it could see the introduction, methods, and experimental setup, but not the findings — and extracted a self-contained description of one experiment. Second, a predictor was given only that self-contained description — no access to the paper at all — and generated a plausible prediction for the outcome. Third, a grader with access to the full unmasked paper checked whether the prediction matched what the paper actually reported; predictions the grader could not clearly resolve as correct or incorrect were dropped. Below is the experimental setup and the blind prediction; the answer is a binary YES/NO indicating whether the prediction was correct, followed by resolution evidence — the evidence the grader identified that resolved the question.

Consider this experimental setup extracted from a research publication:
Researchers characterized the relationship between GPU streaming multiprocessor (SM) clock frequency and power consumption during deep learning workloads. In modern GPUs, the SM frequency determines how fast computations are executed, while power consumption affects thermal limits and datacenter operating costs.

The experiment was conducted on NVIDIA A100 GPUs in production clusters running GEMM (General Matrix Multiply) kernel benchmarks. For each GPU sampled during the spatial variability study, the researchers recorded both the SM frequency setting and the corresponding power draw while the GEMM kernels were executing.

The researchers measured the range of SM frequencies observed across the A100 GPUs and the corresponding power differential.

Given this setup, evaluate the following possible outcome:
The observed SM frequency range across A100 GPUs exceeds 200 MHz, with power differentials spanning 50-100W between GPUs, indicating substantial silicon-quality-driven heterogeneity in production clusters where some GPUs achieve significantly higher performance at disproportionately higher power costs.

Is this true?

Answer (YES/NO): NO